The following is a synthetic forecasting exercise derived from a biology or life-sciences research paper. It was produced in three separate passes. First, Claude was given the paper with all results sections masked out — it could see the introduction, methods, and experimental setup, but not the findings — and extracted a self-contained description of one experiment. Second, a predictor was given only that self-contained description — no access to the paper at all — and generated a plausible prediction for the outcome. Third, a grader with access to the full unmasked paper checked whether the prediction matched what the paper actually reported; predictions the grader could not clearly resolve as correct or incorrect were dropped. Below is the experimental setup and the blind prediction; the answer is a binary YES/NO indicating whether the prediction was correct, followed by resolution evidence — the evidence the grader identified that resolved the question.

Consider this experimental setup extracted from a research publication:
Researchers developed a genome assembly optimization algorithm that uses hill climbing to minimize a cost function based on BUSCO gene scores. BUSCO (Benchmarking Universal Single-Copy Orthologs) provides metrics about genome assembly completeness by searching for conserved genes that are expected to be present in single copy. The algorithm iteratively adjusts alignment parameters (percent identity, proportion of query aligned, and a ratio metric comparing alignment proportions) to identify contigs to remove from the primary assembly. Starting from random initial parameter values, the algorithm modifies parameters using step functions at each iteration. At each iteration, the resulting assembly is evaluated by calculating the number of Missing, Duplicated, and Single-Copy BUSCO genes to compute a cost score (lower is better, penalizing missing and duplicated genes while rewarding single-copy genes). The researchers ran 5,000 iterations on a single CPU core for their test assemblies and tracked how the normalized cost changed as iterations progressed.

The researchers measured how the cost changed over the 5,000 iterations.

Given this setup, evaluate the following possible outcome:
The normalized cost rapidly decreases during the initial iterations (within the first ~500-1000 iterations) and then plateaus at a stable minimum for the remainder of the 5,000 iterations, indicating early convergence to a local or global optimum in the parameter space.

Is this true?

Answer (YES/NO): NO